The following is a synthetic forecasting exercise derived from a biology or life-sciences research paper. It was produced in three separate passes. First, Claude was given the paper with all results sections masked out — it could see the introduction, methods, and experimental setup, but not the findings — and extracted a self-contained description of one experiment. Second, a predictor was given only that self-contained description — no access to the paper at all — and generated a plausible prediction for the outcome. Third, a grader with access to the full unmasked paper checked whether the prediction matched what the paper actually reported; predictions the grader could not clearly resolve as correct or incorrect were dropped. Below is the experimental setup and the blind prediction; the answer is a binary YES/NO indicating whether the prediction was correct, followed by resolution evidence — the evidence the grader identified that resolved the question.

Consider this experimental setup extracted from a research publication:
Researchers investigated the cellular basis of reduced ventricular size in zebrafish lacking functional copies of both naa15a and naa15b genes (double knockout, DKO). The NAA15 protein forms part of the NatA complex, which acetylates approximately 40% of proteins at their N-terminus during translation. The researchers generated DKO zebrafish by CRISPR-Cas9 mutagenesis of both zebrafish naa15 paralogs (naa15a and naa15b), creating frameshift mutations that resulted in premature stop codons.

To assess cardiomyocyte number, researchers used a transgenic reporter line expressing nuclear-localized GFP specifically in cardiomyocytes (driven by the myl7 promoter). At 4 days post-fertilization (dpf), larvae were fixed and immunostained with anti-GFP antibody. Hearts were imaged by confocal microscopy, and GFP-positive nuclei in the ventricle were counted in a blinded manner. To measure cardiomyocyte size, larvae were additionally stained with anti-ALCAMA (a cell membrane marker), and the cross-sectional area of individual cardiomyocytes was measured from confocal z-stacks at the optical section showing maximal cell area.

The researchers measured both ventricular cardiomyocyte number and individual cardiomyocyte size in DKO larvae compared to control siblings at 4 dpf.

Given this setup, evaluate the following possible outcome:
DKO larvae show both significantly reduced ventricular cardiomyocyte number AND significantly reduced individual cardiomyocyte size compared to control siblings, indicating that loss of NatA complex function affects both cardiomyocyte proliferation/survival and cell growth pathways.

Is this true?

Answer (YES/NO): YES